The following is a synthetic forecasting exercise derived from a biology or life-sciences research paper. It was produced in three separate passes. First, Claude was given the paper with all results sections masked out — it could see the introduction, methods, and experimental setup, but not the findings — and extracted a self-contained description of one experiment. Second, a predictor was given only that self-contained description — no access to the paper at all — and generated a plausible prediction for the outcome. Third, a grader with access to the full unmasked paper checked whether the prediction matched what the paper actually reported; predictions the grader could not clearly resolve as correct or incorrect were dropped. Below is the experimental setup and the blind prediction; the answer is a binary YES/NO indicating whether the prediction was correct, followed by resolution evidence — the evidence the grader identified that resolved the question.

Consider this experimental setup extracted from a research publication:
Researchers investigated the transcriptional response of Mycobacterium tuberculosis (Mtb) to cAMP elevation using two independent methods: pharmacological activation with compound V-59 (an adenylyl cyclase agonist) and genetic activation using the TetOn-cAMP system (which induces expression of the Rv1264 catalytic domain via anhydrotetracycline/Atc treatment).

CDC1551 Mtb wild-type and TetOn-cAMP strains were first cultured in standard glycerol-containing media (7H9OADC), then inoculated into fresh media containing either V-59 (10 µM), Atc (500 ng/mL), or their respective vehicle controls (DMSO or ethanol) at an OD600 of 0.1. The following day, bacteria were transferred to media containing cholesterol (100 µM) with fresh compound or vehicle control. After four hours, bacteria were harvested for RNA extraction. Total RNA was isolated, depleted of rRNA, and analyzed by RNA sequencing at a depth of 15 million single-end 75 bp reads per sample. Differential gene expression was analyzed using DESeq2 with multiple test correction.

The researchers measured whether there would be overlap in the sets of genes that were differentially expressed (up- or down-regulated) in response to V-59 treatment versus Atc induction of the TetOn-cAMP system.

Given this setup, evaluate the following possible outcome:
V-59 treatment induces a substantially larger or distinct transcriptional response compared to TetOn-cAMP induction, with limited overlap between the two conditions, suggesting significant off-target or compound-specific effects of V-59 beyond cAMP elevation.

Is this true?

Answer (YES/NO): NO